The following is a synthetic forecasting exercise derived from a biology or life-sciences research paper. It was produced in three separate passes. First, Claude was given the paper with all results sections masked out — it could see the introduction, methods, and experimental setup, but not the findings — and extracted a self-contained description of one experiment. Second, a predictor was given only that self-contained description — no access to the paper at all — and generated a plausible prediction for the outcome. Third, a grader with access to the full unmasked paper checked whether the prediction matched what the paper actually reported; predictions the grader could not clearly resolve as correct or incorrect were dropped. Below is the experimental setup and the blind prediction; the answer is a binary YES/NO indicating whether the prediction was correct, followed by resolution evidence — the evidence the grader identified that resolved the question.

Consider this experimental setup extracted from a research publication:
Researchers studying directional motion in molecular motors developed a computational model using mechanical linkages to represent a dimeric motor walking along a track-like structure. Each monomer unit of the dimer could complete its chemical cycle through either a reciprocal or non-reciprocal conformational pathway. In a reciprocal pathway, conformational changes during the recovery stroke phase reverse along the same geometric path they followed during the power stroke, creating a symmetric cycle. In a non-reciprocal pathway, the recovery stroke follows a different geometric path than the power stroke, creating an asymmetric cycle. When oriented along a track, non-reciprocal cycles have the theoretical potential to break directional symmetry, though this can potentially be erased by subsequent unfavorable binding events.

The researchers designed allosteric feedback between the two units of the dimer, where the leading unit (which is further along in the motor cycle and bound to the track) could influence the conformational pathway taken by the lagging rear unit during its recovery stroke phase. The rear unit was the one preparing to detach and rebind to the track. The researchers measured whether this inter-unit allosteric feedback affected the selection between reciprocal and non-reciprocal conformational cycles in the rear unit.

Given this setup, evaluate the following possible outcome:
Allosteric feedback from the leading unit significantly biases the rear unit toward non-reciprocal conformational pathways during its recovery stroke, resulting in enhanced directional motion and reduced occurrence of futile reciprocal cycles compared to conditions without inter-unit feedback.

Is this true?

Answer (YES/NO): YES